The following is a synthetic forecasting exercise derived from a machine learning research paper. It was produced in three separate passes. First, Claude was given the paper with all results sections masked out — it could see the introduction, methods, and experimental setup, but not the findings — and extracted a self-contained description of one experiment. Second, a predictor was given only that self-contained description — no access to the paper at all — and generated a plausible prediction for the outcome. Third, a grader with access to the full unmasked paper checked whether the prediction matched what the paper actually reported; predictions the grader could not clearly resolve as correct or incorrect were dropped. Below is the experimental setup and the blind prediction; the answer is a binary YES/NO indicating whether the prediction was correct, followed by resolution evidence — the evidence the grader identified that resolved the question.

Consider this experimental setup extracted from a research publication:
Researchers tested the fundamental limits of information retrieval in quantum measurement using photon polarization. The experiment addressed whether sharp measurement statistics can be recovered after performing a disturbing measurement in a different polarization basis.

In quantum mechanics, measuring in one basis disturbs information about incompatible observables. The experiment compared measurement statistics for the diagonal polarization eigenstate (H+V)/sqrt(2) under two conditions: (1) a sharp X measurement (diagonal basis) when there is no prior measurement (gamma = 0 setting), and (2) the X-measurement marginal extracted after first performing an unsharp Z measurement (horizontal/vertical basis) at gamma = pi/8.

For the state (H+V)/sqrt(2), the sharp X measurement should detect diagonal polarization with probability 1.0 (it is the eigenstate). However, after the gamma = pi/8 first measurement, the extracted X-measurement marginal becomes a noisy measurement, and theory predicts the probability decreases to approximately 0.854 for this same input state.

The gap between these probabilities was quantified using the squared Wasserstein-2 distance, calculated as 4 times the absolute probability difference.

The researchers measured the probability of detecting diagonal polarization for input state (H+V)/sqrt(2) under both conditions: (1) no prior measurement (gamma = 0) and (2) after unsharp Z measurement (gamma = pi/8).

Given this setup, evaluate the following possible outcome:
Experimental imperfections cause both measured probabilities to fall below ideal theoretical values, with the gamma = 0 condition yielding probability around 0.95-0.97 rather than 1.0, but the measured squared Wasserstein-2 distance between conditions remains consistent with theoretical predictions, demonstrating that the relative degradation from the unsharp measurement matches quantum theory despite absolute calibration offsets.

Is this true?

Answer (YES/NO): NO